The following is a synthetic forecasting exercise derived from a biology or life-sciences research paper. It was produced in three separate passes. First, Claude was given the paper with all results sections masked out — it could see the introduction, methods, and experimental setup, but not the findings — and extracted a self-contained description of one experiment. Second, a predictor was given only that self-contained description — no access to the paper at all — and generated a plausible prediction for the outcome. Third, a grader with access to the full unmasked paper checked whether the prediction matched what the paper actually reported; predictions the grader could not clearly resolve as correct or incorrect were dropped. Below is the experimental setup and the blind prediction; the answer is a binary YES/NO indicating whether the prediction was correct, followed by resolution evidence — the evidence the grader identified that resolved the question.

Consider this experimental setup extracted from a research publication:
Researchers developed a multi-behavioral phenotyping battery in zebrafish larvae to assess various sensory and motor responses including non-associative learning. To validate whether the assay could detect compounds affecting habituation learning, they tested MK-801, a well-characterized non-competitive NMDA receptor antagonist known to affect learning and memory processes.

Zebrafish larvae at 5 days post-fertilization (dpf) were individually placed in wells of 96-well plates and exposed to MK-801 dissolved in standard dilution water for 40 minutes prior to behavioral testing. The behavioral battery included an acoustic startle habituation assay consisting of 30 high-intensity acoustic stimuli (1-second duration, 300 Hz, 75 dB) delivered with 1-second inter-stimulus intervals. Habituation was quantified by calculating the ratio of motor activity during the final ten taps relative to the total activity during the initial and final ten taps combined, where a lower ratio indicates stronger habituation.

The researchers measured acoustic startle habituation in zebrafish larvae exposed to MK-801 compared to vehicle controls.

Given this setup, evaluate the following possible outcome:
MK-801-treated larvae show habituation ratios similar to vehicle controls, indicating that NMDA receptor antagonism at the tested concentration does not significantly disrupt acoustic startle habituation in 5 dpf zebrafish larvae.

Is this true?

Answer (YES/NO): NO